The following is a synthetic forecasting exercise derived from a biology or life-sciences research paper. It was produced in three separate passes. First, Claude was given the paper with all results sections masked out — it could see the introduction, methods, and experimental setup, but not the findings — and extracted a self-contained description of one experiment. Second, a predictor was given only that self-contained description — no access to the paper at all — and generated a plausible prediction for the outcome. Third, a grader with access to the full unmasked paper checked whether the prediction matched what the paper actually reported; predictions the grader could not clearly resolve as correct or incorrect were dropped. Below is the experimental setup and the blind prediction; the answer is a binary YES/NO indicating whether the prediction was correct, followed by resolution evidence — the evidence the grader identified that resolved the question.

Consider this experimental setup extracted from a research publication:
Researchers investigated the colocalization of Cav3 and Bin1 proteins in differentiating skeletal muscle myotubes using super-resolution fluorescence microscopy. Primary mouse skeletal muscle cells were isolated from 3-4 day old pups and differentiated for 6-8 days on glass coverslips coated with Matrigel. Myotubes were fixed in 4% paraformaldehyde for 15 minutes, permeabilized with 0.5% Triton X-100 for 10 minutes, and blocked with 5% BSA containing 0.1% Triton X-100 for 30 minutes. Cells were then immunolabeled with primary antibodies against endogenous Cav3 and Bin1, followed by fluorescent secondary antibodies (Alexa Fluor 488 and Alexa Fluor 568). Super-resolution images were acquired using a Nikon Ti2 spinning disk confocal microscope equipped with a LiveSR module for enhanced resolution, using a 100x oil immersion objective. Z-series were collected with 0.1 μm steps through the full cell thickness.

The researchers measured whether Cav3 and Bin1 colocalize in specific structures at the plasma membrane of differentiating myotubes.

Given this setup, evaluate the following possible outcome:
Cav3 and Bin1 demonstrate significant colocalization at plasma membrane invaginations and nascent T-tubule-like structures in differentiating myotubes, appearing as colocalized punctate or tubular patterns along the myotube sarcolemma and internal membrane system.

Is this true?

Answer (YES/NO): YES